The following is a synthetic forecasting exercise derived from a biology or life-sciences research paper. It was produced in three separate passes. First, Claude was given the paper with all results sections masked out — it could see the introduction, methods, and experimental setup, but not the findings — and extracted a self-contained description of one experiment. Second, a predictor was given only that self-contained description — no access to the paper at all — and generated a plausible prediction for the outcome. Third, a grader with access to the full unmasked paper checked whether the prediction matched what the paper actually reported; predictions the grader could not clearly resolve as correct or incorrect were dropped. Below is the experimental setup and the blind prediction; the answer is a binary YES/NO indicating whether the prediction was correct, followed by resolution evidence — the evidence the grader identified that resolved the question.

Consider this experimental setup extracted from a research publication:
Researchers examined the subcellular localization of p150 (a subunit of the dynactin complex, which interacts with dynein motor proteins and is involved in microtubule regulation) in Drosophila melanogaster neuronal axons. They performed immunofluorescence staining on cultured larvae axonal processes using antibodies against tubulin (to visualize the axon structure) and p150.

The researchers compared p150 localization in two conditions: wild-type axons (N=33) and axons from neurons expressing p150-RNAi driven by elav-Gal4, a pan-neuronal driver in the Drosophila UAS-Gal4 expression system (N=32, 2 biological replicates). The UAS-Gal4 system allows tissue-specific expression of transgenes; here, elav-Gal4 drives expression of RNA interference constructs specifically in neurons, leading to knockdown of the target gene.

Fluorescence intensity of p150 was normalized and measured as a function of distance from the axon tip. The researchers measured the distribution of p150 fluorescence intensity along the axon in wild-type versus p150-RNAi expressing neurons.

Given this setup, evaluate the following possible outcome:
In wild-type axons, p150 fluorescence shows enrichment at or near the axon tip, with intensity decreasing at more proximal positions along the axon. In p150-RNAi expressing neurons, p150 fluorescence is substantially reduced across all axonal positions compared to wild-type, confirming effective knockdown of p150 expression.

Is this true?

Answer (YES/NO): YES